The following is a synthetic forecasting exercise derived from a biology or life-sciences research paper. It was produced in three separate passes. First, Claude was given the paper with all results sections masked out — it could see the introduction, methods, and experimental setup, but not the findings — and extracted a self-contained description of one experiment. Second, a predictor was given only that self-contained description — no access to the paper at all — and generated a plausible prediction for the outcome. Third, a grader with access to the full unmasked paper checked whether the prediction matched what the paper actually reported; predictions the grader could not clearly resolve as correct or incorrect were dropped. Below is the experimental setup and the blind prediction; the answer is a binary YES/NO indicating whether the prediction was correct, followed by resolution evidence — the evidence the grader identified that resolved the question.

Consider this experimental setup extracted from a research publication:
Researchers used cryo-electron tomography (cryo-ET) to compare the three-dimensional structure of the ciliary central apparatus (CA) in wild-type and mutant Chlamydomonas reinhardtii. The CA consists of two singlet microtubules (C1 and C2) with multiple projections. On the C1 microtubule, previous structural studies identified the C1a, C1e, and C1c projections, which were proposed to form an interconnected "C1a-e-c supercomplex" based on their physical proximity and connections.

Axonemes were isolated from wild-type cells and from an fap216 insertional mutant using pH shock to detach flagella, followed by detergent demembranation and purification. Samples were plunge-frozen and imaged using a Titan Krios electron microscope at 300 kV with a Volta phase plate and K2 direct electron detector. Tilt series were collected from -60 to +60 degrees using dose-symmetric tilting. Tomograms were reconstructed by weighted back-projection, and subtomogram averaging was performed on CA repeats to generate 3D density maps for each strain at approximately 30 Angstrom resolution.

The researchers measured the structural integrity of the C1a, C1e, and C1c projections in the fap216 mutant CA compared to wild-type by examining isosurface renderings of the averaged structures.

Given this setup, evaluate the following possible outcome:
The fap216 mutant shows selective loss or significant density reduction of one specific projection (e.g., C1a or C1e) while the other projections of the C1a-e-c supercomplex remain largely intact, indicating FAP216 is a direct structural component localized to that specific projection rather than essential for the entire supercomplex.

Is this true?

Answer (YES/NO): YES